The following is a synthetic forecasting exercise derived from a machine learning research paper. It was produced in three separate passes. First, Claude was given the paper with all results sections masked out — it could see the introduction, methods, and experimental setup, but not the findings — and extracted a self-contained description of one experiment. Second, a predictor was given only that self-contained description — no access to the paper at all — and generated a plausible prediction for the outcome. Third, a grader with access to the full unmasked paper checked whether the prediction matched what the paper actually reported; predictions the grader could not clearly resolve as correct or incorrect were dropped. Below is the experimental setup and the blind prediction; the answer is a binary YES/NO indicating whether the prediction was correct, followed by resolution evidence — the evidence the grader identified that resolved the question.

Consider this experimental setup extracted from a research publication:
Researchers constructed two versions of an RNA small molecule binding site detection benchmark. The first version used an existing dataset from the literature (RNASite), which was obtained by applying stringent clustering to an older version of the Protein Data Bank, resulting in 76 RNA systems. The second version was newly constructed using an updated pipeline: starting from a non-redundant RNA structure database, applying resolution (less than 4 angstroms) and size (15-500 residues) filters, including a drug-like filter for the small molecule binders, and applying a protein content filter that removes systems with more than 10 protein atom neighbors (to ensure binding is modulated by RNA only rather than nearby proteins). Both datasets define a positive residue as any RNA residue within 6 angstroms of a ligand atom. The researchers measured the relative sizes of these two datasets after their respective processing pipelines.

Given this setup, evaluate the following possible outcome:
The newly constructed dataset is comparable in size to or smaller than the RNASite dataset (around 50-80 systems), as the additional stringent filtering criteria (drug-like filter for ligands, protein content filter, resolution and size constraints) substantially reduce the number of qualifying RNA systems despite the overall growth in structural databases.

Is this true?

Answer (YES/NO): NO